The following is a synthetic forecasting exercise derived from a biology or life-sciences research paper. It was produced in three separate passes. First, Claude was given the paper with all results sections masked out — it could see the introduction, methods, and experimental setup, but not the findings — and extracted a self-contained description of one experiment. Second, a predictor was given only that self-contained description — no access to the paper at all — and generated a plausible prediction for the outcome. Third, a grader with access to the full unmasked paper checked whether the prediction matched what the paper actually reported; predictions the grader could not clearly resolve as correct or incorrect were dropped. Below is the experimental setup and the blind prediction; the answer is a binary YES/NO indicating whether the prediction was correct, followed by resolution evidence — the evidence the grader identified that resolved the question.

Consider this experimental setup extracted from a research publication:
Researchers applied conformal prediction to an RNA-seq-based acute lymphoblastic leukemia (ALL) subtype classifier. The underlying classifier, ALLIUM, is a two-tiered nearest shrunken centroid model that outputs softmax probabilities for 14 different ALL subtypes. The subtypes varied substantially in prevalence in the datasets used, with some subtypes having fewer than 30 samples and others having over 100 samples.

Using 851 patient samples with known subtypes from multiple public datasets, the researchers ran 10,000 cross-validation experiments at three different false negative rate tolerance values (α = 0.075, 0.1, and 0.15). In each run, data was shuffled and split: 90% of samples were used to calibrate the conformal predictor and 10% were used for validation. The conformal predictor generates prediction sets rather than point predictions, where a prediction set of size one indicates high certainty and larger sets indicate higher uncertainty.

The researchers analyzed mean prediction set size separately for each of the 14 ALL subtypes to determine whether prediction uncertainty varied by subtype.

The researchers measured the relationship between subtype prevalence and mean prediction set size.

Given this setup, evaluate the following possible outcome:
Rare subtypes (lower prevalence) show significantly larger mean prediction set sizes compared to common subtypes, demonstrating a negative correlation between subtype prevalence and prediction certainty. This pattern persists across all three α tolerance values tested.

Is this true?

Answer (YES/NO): NO